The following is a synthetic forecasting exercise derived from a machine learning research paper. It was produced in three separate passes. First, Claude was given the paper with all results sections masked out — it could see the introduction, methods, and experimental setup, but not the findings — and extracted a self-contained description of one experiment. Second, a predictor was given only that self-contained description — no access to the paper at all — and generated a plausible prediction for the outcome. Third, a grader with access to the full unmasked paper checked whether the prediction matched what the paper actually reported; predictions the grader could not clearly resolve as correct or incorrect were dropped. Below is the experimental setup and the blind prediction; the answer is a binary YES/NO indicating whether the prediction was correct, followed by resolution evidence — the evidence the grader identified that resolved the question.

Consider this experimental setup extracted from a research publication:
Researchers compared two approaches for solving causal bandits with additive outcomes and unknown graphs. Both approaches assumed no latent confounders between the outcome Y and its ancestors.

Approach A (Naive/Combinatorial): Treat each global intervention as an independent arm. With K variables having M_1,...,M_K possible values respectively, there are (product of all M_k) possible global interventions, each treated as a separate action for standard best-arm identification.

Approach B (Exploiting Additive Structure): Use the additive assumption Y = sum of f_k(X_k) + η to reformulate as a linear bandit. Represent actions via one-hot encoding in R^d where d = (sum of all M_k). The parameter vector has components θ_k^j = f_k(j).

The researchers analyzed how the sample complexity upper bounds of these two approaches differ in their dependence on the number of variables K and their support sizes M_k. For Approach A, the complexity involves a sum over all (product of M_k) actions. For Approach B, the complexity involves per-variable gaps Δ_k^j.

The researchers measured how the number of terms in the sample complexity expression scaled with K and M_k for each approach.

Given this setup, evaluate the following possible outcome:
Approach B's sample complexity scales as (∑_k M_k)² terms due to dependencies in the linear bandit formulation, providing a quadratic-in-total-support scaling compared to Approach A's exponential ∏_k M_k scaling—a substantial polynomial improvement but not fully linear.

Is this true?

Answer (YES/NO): NO